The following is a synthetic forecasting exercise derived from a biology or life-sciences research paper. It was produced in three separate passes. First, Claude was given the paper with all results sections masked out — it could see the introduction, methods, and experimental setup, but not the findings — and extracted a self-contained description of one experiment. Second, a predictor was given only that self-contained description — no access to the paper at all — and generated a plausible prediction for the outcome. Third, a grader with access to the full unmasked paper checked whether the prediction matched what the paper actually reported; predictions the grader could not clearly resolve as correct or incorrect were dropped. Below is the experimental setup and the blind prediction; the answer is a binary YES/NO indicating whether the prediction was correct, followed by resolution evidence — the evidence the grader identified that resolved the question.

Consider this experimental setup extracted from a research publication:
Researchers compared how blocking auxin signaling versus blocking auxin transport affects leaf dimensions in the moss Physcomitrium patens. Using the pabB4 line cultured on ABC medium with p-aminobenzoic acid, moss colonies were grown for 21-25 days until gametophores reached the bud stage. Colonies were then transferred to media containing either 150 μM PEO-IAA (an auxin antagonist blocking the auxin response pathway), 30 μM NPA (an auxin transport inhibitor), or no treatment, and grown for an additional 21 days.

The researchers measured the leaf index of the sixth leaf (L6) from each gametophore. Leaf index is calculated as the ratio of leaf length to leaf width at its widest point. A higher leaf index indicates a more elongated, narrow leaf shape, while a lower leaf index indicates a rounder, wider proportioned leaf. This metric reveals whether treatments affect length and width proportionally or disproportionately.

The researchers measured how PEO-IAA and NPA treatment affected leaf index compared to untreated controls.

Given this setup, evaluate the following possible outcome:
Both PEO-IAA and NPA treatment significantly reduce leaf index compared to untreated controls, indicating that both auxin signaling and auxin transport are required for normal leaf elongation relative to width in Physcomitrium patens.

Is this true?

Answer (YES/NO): NO